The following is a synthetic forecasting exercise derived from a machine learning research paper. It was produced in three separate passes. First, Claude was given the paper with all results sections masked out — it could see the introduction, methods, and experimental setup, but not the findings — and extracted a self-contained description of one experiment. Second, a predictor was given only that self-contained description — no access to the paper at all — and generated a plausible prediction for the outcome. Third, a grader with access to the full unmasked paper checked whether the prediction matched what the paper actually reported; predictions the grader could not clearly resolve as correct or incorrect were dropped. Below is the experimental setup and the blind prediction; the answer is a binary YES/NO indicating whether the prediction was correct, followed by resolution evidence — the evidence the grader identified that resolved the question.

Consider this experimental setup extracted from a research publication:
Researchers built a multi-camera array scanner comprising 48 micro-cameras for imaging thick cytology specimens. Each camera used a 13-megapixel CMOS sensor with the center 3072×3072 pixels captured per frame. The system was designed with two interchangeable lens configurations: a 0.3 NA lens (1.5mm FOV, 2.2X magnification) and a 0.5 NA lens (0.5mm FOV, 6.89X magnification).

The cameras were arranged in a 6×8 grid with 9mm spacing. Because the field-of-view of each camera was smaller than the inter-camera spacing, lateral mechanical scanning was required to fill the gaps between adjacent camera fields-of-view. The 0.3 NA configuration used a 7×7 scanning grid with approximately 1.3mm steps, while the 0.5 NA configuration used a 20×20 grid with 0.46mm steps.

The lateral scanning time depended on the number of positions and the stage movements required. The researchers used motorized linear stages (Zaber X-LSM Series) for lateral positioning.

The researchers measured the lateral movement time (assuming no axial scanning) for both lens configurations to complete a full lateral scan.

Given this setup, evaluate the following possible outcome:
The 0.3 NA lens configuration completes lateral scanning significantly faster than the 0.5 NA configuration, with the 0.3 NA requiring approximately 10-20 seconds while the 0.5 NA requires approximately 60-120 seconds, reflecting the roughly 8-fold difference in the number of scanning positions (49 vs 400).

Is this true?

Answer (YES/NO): NO